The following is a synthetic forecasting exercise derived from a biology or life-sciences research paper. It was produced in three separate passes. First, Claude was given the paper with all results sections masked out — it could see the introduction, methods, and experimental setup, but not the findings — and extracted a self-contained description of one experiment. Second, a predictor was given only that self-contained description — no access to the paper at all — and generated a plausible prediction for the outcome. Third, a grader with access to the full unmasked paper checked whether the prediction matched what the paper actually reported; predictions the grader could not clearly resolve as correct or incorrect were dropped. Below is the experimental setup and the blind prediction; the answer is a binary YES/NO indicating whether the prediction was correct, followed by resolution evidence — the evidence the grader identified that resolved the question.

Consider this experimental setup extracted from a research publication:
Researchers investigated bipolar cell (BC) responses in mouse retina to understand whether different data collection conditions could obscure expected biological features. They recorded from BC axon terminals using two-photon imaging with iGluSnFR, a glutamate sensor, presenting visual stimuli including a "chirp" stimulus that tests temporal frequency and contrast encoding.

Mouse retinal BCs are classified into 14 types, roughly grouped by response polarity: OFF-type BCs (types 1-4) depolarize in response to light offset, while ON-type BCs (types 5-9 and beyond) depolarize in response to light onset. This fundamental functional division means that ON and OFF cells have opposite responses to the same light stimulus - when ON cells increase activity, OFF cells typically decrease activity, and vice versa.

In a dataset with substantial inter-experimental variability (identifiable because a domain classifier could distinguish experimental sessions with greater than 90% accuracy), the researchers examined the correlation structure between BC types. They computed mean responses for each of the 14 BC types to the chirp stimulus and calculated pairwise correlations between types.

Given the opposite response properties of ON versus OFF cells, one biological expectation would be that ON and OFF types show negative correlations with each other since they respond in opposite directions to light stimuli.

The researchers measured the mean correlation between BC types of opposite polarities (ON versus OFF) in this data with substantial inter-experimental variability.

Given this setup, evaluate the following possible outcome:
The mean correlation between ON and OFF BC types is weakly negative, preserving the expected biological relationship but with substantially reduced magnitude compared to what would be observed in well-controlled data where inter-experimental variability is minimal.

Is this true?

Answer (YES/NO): NO